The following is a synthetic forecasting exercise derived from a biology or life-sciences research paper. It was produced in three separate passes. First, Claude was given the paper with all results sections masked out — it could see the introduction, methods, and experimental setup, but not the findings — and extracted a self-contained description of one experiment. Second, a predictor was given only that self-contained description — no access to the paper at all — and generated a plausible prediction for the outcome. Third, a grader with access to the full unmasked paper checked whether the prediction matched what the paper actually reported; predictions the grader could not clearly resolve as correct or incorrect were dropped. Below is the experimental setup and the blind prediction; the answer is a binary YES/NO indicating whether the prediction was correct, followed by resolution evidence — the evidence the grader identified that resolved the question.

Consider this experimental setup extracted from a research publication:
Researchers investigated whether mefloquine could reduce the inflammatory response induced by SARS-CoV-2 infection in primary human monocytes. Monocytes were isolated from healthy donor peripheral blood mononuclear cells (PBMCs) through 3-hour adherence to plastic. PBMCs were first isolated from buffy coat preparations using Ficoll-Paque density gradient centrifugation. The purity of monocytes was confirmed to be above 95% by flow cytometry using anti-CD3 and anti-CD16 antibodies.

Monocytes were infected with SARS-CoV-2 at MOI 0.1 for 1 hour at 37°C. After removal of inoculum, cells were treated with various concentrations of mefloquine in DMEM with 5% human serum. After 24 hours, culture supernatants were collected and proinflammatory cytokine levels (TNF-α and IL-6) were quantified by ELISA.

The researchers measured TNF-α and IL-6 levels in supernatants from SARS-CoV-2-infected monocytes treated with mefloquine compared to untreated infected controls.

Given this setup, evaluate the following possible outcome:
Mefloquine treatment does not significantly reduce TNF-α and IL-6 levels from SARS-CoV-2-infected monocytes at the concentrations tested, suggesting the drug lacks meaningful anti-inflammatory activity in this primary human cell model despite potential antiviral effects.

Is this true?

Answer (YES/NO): NO